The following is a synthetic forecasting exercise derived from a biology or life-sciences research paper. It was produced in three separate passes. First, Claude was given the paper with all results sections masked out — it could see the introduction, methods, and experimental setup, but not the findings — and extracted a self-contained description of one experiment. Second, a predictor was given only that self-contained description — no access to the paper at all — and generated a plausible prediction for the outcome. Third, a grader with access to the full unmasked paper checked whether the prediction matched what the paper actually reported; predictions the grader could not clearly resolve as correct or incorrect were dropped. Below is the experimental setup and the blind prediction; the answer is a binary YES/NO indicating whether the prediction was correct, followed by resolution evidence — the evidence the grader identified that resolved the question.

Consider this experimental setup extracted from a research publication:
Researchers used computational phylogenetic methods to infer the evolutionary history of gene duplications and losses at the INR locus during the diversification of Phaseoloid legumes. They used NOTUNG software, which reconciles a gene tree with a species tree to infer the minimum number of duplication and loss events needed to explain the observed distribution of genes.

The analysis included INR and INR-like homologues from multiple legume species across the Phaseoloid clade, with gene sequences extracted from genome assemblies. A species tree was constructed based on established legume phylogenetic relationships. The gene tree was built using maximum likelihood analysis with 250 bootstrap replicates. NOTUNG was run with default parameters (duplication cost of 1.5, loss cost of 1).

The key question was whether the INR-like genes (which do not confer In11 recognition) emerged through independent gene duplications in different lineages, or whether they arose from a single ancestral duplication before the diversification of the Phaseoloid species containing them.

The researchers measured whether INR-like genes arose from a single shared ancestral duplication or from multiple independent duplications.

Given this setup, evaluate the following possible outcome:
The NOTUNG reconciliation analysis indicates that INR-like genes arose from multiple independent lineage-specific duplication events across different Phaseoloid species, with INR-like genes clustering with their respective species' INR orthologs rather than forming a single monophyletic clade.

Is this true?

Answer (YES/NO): NO